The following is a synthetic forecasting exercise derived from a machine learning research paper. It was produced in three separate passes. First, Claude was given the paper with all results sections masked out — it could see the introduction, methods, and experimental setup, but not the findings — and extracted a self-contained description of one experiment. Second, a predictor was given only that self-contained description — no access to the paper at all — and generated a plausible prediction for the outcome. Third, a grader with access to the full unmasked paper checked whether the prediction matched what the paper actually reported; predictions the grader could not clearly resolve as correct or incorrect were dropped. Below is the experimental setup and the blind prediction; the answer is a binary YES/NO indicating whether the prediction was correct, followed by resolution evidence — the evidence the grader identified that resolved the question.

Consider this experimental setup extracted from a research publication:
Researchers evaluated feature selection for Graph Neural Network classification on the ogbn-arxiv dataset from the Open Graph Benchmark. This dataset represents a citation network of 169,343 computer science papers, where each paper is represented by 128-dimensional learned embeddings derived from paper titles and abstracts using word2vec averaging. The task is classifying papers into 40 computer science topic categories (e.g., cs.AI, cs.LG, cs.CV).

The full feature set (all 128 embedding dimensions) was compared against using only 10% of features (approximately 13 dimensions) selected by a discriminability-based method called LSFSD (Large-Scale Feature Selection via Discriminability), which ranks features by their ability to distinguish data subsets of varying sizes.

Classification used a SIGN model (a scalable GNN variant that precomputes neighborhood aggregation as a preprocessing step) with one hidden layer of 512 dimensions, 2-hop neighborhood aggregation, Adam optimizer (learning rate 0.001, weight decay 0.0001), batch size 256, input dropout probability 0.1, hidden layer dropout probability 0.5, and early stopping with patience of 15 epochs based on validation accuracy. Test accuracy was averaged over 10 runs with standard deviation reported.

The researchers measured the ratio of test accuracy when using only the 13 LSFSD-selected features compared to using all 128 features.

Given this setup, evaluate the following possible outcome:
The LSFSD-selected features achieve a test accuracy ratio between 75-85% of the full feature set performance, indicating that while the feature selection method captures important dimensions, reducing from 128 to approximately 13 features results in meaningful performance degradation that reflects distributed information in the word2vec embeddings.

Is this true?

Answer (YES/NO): YES